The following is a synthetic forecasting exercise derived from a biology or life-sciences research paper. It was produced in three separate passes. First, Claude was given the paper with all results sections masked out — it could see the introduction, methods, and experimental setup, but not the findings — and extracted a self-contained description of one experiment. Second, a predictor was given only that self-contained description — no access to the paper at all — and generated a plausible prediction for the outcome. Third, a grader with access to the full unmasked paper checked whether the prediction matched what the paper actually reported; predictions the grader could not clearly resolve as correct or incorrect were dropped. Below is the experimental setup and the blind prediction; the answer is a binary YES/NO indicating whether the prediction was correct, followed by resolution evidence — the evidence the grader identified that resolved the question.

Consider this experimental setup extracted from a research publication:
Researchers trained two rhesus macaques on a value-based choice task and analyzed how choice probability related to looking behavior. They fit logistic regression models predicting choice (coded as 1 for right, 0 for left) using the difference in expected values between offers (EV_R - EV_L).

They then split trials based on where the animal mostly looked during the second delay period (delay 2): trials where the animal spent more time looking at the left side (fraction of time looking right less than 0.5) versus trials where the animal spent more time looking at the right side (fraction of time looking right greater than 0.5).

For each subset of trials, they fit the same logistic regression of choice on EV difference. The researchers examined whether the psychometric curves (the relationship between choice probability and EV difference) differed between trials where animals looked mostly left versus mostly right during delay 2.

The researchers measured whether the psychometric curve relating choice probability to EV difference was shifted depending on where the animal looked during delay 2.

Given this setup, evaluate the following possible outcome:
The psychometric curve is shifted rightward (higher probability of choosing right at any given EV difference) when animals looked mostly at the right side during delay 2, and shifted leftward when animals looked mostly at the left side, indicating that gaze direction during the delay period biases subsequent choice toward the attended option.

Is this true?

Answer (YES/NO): NO